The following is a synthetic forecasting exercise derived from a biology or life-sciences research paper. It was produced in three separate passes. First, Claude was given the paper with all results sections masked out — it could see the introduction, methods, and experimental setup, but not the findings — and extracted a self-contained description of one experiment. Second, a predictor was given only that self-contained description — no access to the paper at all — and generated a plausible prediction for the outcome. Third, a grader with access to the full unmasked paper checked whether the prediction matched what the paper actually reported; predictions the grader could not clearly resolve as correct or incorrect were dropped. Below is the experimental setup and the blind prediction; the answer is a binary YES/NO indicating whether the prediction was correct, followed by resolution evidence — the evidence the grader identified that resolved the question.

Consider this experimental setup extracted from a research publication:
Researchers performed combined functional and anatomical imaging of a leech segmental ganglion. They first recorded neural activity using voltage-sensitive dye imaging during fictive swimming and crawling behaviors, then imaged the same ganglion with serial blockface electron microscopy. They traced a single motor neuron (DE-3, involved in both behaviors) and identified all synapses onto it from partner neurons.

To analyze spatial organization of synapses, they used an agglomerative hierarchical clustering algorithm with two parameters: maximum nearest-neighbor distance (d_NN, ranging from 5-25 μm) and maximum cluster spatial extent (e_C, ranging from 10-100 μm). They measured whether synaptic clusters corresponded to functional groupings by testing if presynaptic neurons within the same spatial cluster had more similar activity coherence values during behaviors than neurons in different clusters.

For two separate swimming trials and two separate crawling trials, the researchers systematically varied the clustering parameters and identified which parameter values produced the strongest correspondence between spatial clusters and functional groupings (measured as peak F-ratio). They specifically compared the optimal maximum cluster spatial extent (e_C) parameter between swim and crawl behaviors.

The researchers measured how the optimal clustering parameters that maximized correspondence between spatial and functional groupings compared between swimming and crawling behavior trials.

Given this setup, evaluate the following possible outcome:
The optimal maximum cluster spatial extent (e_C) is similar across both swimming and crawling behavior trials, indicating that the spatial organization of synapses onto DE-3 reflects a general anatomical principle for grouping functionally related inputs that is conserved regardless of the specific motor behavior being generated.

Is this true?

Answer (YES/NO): NO